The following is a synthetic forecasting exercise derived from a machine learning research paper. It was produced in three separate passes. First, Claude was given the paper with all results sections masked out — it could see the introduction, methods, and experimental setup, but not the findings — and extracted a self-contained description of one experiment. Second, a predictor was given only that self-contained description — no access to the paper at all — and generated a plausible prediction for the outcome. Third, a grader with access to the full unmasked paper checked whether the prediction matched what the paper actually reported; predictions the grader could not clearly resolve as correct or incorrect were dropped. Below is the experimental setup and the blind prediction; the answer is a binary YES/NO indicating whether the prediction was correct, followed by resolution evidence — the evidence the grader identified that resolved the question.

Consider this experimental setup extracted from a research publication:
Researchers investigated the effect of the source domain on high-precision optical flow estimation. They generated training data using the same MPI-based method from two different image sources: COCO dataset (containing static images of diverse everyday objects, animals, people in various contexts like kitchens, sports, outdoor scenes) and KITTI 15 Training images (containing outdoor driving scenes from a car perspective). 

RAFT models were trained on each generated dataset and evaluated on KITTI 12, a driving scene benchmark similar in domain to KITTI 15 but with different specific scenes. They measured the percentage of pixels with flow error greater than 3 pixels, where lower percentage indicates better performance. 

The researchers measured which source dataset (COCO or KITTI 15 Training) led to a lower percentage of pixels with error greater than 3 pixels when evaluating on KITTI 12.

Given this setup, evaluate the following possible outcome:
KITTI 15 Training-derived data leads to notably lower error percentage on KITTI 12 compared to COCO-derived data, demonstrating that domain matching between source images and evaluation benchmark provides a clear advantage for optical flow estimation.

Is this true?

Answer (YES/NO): YES